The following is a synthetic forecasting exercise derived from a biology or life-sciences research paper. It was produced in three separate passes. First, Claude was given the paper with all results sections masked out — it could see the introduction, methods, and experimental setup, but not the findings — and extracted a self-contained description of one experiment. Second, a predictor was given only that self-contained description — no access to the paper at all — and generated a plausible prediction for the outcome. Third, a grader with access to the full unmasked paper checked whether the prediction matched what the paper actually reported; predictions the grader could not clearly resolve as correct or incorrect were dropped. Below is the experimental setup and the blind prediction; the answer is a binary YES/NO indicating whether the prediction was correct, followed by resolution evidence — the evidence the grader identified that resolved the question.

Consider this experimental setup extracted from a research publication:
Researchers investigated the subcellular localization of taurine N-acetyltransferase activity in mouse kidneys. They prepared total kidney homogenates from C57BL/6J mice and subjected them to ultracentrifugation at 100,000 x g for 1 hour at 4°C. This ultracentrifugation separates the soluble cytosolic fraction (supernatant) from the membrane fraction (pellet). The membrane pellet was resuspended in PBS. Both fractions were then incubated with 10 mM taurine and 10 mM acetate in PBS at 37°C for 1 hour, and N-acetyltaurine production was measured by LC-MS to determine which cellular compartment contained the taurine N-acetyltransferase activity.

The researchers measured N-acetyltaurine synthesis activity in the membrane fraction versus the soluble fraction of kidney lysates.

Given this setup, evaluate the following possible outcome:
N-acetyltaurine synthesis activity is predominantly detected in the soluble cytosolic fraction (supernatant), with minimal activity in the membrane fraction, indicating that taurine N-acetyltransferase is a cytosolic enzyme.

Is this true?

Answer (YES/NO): YES